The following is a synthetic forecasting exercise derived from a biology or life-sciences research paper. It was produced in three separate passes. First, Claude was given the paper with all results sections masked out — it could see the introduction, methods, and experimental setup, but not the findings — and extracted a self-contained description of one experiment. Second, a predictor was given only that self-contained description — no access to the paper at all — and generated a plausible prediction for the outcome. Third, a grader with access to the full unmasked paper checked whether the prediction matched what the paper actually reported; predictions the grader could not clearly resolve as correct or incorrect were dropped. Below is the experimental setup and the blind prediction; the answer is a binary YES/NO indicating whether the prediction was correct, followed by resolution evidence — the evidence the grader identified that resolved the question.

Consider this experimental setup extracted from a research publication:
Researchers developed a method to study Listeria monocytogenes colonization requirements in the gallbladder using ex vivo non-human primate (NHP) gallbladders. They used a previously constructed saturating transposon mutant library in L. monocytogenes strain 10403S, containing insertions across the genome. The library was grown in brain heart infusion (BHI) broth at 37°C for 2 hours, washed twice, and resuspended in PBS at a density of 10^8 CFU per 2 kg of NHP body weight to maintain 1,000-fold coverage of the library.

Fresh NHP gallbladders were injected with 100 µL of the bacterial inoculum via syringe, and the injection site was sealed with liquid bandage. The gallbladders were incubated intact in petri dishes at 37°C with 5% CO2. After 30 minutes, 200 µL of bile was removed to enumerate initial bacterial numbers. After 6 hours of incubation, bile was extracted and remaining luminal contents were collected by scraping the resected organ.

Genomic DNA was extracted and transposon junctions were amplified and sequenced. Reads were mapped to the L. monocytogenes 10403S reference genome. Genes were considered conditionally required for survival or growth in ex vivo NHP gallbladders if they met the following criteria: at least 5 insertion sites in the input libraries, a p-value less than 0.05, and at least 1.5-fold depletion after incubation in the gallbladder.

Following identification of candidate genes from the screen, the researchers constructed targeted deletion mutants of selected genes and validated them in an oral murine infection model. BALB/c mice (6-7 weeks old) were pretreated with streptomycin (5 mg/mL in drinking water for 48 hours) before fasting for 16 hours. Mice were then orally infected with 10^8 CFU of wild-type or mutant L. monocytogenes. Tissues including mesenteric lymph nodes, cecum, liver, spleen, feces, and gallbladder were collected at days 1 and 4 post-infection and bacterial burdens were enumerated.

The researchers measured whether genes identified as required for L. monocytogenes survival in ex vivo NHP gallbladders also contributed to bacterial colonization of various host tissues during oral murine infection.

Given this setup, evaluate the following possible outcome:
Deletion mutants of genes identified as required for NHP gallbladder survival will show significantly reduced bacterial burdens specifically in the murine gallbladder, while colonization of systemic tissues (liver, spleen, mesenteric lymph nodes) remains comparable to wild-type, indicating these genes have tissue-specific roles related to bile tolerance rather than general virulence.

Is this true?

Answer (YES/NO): NO